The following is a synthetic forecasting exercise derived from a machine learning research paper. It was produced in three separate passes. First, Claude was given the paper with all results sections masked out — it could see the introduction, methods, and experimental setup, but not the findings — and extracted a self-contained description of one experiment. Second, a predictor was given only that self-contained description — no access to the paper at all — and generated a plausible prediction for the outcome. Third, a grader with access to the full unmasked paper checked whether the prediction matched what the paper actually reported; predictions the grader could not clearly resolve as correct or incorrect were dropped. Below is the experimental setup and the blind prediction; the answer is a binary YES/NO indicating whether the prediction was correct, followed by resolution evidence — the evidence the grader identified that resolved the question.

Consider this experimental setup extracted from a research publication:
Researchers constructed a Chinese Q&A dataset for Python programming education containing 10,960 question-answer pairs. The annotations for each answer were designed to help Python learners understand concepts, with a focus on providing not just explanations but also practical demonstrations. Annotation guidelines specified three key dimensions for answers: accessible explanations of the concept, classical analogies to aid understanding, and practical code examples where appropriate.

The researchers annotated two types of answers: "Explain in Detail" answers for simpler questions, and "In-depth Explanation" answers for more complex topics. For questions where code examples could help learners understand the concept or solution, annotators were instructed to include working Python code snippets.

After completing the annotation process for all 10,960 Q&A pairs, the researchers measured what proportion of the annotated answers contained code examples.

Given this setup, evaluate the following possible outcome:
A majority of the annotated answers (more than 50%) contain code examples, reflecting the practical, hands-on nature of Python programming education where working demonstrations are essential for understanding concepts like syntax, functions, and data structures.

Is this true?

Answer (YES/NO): YES